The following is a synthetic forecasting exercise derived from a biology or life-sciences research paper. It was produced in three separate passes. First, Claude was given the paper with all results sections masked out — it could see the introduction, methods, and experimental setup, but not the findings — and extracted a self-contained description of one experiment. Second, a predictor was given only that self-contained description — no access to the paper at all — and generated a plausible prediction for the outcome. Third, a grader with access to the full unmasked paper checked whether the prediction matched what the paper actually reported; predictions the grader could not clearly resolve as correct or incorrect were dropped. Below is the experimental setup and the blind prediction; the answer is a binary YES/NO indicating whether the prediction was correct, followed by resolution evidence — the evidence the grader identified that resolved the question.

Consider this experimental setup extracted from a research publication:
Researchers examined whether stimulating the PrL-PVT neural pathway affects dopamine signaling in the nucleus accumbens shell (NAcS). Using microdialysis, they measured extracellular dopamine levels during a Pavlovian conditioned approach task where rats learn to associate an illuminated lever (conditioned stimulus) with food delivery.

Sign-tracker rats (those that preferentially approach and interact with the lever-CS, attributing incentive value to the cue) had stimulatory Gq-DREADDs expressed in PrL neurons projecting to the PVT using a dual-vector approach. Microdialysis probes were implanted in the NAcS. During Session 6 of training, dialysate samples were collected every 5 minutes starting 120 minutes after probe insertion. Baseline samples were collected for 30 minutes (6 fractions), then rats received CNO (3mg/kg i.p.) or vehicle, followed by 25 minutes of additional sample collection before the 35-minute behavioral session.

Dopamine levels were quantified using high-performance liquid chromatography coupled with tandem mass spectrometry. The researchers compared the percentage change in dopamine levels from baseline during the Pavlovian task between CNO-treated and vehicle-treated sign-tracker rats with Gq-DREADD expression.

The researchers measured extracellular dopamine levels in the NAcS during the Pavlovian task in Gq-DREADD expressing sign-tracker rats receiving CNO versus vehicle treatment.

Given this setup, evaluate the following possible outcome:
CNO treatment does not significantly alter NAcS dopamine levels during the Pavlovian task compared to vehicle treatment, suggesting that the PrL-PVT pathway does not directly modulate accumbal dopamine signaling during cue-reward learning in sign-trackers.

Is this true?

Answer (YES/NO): NO